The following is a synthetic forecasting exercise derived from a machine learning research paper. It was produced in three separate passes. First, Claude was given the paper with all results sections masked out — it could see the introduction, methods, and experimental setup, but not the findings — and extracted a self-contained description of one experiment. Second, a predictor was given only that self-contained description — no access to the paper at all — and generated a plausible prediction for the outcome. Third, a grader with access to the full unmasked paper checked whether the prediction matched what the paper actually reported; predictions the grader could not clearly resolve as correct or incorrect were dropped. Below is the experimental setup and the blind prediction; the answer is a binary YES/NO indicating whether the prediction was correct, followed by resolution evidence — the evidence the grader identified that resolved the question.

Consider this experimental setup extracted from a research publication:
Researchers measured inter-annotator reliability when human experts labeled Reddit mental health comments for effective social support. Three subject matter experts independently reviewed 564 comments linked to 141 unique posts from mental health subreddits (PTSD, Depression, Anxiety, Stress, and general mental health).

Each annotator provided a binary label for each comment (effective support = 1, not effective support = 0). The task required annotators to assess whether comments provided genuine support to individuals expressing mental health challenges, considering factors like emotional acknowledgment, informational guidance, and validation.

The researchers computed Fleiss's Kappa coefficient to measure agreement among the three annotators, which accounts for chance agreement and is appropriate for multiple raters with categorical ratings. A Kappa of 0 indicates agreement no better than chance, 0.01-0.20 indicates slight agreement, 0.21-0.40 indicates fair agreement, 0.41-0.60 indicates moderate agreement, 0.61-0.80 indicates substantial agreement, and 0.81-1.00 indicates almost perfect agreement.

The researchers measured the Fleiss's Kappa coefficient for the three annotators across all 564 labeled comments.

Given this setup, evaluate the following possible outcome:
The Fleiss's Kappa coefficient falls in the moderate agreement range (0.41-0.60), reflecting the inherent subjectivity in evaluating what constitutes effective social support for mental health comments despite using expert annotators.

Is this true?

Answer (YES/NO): YES